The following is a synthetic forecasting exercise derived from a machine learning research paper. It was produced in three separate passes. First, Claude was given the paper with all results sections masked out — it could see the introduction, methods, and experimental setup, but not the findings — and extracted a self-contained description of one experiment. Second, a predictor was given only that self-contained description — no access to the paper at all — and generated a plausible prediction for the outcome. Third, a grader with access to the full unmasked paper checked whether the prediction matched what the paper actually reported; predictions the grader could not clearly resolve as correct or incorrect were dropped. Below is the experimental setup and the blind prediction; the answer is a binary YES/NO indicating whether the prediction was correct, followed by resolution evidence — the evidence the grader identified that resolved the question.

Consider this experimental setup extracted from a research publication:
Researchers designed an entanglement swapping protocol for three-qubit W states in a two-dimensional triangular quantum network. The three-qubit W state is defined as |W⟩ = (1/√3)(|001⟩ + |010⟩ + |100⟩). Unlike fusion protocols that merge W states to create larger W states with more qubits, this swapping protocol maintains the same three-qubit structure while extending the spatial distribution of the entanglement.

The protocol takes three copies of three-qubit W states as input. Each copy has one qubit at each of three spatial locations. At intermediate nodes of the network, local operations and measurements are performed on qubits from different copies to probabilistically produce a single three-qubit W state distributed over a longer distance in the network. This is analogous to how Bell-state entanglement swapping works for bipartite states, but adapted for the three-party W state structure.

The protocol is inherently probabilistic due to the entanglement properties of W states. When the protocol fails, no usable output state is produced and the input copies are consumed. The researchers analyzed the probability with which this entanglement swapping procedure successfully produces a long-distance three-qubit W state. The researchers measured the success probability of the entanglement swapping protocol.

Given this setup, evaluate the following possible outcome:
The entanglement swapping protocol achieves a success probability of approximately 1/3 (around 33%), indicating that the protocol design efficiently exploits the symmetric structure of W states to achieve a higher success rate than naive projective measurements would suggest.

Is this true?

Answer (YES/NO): NO